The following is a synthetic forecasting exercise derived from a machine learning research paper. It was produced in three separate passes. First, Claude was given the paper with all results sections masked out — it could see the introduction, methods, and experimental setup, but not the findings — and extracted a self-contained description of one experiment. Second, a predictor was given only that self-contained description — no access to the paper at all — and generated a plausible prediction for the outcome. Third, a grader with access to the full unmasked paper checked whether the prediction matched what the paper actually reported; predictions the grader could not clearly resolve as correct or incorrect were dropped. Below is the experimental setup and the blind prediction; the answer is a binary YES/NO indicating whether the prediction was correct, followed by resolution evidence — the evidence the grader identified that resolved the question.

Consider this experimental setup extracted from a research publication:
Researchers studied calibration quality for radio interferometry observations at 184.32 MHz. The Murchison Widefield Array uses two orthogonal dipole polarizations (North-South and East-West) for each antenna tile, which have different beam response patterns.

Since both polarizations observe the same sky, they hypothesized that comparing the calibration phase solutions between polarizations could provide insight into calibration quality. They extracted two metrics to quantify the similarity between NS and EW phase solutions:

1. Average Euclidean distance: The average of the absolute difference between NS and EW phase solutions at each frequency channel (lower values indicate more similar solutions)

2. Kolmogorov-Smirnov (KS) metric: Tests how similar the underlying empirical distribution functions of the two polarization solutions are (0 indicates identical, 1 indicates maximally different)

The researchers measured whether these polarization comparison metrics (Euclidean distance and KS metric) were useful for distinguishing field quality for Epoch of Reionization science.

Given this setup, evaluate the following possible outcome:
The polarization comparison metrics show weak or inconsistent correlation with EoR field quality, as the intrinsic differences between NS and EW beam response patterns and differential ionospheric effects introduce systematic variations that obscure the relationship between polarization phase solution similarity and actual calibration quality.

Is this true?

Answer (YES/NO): NO